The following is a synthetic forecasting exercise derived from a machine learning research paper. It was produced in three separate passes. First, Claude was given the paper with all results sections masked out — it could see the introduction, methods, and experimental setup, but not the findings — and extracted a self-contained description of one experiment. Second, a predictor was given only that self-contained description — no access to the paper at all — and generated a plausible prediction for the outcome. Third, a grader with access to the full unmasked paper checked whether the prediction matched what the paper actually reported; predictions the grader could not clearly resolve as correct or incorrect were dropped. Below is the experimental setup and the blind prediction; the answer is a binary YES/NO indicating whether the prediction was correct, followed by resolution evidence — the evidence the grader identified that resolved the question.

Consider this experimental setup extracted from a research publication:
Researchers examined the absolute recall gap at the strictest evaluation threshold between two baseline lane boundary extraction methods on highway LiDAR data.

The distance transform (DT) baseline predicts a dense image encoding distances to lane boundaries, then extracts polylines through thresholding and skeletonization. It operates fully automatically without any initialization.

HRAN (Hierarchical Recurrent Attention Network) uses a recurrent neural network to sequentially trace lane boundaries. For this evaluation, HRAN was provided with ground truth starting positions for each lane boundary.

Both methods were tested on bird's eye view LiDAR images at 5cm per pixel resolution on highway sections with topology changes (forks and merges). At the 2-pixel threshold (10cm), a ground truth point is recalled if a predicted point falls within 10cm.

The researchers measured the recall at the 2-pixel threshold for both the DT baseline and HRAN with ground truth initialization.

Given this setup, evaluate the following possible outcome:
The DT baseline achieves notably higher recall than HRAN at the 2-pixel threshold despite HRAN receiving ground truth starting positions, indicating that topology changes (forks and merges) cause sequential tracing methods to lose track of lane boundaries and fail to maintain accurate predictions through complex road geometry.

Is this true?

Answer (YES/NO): YES